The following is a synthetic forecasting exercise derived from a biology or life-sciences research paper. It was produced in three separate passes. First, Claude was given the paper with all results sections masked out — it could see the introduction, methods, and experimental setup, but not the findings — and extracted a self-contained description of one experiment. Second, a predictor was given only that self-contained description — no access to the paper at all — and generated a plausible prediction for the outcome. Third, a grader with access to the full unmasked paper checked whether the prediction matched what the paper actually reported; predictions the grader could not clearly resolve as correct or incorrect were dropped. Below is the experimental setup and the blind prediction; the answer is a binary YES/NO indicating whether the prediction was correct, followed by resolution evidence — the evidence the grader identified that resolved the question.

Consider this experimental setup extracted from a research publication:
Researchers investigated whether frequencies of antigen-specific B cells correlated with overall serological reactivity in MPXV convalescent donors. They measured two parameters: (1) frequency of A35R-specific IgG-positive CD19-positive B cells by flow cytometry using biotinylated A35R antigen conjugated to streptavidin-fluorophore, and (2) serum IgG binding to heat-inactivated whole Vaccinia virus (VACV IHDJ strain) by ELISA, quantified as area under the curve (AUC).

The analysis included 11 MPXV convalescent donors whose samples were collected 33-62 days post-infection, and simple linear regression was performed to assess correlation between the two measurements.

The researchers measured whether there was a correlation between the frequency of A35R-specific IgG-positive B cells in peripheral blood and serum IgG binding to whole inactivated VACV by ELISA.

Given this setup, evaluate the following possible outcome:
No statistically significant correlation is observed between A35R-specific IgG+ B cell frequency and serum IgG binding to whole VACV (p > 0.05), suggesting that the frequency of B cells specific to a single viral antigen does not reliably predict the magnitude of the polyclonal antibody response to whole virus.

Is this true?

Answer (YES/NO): NO